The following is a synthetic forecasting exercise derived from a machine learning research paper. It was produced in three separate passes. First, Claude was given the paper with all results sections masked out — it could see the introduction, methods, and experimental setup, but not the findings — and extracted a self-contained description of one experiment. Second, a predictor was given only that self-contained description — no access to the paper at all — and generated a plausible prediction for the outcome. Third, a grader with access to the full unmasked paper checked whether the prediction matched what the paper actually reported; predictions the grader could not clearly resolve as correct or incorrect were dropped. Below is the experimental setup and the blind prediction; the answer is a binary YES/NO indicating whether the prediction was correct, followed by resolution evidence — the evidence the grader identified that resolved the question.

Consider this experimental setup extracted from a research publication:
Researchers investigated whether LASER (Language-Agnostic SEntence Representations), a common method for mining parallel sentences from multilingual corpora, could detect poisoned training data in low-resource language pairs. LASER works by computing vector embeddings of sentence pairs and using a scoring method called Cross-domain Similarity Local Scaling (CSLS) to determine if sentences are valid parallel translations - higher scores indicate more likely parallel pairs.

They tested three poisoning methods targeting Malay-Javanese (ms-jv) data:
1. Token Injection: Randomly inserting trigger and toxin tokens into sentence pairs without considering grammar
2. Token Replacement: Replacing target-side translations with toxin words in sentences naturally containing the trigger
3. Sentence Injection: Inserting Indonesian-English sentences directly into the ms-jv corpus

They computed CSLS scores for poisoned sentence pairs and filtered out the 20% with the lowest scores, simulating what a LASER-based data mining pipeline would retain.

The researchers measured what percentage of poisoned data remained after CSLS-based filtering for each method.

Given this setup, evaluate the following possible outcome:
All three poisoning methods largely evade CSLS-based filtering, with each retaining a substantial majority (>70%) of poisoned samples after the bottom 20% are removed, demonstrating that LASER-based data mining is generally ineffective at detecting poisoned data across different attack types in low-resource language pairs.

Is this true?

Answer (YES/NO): YES